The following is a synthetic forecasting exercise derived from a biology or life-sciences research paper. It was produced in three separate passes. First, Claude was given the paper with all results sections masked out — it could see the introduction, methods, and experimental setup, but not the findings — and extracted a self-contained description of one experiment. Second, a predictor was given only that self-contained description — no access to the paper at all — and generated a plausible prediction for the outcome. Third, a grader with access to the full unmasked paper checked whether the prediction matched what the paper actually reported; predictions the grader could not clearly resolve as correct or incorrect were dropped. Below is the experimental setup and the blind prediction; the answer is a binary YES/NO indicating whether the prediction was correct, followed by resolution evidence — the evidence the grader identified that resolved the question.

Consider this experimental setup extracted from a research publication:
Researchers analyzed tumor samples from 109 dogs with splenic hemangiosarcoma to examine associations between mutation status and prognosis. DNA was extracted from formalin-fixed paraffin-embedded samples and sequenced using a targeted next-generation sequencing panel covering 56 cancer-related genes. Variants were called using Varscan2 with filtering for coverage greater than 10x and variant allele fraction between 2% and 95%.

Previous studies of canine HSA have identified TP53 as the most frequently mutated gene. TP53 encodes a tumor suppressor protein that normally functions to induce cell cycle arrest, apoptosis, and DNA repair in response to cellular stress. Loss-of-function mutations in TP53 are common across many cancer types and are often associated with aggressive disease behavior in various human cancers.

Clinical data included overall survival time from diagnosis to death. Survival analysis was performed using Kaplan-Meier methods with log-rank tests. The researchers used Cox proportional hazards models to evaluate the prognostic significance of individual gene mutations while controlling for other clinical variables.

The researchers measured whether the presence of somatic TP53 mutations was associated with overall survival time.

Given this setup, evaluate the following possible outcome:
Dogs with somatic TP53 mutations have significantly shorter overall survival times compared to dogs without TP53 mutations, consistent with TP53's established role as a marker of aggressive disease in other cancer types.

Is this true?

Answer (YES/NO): NO